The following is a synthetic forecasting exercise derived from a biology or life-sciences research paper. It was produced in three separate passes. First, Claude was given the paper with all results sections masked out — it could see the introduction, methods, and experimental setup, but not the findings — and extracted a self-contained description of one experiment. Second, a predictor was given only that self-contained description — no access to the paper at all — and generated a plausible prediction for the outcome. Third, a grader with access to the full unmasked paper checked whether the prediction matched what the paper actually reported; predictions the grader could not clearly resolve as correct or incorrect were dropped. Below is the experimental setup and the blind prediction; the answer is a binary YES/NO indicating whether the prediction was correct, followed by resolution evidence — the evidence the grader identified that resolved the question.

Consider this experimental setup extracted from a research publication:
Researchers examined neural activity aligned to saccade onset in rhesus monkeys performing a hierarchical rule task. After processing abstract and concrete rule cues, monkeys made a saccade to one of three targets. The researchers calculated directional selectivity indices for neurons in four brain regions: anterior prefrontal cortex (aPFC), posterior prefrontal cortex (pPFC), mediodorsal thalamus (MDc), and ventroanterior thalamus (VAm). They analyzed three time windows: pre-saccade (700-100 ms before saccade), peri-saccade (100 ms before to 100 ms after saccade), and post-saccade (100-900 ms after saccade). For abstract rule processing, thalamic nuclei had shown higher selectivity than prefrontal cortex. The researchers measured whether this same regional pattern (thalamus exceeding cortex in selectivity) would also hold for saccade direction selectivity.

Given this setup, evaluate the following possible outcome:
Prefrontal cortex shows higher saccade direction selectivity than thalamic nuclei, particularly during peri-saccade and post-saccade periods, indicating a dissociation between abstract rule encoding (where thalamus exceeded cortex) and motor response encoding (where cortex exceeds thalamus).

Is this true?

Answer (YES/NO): NO